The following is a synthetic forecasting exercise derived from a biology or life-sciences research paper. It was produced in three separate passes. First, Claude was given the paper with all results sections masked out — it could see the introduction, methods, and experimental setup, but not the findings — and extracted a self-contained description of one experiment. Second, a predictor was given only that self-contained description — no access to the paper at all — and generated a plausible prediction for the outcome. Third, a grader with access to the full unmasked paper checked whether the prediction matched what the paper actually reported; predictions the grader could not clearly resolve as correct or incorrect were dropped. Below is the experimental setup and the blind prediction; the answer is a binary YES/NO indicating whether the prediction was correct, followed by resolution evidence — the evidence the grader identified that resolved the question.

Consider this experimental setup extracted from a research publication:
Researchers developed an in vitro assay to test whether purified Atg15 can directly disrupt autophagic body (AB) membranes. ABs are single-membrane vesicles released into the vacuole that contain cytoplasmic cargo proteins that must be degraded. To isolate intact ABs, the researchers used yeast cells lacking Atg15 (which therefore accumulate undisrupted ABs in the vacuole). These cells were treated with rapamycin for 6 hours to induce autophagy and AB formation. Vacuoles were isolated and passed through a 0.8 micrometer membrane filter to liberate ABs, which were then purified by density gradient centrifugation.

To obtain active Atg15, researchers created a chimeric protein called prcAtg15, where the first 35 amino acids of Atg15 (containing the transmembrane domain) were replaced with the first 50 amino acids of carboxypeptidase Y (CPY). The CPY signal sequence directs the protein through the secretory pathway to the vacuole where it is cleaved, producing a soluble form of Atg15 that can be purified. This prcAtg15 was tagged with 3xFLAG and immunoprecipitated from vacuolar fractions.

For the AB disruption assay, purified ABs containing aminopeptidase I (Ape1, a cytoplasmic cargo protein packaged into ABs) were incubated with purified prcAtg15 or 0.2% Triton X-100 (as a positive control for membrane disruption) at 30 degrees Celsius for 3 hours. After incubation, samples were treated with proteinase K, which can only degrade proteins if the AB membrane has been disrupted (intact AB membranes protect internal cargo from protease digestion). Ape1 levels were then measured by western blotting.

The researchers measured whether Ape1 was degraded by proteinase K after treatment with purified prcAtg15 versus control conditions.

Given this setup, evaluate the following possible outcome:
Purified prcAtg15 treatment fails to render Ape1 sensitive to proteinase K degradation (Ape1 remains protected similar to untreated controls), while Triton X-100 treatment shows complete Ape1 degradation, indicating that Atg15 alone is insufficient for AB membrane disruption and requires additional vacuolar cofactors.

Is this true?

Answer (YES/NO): NO